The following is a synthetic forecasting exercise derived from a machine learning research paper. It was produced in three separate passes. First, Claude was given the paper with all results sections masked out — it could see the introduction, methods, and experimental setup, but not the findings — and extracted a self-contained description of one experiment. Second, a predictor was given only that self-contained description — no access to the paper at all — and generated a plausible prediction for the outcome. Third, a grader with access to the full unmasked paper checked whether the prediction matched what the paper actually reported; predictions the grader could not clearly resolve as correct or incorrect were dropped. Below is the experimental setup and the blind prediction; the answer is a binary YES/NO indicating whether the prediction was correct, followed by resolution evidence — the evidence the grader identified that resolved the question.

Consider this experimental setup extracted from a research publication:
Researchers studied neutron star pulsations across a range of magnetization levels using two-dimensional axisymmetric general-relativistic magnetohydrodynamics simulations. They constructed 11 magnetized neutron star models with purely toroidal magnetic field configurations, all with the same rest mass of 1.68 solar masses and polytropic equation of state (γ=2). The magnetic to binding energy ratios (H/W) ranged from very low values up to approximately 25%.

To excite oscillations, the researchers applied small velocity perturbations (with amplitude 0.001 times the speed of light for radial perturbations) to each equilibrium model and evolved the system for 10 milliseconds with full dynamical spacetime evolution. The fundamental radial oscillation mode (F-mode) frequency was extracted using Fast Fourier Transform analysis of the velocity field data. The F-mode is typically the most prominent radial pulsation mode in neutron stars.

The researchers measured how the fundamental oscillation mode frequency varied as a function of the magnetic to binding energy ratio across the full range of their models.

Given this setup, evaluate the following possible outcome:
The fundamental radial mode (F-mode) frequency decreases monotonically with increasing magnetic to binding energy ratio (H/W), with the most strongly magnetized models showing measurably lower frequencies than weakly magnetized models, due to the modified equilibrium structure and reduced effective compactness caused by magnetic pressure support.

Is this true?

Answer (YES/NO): NO